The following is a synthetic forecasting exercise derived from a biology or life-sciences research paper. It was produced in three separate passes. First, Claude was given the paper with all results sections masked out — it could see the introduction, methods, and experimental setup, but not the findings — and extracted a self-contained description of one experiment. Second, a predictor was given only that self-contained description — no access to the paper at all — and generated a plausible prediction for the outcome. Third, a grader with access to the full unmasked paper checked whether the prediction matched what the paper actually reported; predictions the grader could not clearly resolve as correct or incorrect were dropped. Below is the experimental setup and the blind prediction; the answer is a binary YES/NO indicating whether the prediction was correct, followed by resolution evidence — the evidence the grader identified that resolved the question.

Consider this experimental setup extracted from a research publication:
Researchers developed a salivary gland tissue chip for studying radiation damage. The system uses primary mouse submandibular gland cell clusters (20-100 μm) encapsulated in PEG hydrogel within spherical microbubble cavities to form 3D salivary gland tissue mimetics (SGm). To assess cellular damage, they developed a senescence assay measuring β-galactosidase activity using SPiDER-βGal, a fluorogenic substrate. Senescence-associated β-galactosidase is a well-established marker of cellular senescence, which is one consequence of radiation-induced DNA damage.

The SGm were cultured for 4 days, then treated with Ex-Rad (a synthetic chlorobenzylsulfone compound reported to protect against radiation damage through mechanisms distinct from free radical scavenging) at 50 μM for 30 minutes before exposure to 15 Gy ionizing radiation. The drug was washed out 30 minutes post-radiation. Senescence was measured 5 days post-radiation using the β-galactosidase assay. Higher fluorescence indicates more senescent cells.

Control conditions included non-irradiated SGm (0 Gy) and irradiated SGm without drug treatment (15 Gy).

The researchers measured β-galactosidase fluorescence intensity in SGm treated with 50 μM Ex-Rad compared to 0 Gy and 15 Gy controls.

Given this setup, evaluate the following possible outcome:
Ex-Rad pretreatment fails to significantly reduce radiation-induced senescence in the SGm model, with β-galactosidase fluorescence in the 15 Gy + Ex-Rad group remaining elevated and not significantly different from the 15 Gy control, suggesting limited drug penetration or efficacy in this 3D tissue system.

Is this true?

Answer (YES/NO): YES